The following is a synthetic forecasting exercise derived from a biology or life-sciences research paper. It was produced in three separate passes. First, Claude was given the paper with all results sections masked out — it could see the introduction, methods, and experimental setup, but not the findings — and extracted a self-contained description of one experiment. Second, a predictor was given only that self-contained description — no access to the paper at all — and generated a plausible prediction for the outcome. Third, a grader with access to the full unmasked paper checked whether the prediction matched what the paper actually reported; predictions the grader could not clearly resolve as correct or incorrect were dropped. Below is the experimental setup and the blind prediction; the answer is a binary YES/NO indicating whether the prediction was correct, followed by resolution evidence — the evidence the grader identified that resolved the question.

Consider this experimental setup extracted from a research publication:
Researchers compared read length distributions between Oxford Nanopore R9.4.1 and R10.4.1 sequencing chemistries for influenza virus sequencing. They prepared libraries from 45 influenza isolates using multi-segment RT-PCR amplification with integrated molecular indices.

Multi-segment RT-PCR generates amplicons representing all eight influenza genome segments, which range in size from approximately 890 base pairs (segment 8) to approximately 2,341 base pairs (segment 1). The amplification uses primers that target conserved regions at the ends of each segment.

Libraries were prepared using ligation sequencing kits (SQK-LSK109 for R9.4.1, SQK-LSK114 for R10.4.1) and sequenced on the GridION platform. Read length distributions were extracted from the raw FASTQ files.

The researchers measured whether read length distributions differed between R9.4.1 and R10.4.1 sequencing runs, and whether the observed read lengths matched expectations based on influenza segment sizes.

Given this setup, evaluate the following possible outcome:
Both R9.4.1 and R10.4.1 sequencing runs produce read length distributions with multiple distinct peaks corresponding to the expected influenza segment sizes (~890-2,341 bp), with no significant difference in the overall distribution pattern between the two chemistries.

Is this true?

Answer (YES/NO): NO